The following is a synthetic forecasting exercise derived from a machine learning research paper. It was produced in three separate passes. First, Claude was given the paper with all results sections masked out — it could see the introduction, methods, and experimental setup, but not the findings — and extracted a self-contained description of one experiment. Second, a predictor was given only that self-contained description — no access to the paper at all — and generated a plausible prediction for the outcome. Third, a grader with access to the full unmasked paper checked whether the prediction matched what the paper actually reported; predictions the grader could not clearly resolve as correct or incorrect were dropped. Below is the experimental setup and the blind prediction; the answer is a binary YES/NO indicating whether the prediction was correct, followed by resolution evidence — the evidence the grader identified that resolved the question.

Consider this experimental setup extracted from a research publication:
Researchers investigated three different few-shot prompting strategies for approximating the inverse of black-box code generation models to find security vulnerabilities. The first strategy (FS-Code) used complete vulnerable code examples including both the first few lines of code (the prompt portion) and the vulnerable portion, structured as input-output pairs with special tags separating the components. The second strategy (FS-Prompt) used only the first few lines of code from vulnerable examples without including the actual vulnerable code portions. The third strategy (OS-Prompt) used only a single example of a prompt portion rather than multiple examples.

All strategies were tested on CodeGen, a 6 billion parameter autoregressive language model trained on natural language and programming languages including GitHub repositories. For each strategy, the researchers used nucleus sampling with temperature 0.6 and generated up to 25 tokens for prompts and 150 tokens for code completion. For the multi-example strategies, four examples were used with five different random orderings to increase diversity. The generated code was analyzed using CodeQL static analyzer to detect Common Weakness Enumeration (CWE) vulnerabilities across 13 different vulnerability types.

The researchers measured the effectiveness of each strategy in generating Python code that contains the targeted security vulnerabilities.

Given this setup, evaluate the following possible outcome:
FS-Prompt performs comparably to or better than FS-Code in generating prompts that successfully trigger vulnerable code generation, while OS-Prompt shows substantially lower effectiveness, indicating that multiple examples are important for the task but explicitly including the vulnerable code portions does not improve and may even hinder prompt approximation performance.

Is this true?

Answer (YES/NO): NO